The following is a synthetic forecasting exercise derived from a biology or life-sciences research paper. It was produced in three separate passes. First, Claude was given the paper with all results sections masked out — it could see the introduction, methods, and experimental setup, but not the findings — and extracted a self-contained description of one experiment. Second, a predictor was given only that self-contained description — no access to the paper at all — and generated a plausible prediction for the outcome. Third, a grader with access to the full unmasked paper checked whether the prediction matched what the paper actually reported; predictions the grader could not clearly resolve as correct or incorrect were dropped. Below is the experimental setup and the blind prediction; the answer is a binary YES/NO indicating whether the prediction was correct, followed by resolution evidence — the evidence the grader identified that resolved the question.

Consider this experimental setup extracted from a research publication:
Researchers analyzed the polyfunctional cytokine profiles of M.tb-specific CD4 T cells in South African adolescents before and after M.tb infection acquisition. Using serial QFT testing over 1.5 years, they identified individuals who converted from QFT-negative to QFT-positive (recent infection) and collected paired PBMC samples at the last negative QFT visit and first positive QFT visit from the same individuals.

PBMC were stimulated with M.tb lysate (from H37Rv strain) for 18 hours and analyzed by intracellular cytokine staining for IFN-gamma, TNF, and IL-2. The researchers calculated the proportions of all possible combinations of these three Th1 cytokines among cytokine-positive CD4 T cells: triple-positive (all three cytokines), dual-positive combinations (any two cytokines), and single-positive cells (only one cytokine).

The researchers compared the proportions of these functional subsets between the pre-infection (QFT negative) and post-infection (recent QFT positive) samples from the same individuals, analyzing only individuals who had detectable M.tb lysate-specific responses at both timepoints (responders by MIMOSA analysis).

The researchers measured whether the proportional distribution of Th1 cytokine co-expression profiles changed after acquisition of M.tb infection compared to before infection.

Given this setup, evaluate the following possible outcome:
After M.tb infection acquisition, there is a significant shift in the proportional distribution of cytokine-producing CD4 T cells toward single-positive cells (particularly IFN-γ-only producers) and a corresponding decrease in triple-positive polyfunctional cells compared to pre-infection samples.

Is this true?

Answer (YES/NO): NO